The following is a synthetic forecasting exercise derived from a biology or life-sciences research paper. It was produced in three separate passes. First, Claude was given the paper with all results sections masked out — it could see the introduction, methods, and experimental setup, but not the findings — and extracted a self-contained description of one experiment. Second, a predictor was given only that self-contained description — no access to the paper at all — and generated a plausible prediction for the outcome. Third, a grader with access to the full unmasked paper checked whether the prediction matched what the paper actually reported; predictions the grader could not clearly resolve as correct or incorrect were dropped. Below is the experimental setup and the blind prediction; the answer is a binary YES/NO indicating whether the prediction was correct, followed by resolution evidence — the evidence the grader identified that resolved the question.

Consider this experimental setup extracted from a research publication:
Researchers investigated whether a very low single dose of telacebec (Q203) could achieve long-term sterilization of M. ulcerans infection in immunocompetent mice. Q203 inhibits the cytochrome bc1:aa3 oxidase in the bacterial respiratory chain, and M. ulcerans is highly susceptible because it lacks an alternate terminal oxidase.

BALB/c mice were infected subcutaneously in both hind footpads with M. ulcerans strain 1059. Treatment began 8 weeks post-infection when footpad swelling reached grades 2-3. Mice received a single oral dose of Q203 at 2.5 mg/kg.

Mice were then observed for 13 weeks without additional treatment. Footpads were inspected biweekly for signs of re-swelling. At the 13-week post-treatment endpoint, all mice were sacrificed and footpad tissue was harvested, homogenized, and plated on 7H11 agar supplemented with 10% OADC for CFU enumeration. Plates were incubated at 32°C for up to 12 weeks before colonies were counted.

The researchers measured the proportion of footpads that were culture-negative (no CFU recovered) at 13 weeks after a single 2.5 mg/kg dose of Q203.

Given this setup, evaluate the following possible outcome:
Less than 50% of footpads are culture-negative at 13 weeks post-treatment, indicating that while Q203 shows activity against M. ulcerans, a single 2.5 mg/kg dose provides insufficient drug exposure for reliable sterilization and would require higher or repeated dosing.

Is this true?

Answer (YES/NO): YES